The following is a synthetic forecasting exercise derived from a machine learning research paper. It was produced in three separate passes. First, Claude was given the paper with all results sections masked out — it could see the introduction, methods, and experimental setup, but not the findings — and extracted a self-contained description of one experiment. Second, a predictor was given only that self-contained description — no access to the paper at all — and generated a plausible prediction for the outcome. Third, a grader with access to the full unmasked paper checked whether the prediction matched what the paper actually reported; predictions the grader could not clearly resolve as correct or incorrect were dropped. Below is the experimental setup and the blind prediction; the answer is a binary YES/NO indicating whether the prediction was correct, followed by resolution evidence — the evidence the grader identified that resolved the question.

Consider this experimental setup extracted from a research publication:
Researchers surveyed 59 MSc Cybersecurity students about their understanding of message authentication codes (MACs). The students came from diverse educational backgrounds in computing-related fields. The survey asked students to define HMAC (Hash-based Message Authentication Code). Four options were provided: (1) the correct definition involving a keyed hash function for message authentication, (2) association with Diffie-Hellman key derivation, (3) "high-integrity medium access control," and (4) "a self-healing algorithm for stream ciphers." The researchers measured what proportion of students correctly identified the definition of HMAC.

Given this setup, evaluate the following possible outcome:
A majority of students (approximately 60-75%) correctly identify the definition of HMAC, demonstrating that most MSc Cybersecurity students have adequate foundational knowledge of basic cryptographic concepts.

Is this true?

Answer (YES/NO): NO